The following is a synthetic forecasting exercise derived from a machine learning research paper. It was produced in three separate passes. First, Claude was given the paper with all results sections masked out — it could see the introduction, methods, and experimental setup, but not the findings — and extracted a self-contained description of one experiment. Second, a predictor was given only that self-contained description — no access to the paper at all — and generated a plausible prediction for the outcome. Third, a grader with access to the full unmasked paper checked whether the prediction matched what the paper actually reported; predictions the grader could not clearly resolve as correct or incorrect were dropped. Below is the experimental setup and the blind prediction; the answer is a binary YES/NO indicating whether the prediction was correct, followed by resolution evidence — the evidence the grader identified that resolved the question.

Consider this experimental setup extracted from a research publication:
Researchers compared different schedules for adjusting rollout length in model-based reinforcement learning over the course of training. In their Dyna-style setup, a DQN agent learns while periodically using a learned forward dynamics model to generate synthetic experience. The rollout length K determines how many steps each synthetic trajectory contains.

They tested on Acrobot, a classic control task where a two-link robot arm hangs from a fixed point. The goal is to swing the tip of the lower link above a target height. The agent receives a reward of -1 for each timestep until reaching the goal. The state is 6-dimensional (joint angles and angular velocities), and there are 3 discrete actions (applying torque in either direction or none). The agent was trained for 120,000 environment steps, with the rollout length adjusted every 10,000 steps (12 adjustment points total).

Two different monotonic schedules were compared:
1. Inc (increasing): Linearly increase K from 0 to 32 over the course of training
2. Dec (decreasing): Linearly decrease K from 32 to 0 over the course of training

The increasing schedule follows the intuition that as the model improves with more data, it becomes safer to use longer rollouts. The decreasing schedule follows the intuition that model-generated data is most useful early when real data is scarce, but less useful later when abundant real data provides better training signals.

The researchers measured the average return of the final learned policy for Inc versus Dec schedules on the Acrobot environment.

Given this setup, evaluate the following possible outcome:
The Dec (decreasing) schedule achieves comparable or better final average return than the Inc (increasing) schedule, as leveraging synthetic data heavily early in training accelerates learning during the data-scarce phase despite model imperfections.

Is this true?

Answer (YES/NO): NO